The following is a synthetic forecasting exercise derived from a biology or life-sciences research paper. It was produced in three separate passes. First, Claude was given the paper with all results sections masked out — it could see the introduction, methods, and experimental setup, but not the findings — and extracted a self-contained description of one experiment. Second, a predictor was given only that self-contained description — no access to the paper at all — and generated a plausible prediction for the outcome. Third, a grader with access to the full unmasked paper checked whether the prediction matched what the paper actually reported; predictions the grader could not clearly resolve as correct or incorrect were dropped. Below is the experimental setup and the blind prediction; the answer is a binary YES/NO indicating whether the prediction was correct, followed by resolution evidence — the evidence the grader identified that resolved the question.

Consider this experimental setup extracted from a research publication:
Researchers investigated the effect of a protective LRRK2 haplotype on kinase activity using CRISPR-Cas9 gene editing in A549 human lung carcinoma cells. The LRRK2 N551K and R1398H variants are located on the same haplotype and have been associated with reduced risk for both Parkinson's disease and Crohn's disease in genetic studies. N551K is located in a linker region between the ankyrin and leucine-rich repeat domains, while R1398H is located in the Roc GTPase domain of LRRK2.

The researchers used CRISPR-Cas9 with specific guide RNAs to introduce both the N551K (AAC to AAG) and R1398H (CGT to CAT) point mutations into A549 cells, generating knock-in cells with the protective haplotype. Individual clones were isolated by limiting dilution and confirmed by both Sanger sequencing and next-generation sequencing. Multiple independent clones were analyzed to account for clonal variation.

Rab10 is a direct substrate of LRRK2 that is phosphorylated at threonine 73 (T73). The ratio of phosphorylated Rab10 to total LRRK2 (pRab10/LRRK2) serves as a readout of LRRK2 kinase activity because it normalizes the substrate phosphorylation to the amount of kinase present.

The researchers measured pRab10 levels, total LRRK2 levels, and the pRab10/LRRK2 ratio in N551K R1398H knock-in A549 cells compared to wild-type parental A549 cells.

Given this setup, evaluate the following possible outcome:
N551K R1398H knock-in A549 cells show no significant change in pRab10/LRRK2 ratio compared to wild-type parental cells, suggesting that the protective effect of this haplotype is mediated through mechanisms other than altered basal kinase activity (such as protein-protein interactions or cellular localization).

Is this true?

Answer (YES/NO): NO